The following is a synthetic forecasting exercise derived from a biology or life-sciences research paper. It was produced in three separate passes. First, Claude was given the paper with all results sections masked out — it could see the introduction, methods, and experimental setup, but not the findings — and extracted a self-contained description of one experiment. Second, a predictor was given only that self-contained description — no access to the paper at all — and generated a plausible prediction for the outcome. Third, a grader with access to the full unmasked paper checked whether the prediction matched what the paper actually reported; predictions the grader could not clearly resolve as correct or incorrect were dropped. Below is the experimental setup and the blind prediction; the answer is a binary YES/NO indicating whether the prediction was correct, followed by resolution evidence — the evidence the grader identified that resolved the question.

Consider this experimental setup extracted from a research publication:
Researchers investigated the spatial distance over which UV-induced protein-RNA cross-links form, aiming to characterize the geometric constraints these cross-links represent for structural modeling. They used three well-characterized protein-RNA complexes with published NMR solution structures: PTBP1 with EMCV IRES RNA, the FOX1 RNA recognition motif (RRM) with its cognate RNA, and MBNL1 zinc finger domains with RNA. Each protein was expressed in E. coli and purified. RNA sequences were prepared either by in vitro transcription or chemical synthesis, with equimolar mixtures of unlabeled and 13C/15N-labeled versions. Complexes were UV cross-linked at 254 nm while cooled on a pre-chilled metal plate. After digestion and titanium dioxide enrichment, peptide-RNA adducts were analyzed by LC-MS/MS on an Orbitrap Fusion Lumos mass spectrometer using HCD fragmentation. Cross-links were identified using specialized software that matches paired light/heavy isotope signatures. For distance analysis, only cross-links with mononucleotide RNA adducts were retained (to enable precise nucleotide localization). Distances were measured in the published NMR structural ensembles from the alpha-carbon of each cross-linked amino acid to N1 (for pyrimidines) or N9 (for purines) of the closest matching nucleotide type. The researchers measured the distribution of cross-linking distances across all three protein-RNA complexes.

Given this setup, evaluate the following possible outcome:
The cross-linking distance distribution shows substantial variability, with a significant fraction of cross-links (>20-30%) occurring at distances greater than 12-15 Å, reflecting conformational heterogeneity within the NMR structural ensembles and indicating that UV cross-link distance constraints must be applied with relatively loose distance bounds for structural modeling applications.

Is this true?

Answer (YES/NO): NO